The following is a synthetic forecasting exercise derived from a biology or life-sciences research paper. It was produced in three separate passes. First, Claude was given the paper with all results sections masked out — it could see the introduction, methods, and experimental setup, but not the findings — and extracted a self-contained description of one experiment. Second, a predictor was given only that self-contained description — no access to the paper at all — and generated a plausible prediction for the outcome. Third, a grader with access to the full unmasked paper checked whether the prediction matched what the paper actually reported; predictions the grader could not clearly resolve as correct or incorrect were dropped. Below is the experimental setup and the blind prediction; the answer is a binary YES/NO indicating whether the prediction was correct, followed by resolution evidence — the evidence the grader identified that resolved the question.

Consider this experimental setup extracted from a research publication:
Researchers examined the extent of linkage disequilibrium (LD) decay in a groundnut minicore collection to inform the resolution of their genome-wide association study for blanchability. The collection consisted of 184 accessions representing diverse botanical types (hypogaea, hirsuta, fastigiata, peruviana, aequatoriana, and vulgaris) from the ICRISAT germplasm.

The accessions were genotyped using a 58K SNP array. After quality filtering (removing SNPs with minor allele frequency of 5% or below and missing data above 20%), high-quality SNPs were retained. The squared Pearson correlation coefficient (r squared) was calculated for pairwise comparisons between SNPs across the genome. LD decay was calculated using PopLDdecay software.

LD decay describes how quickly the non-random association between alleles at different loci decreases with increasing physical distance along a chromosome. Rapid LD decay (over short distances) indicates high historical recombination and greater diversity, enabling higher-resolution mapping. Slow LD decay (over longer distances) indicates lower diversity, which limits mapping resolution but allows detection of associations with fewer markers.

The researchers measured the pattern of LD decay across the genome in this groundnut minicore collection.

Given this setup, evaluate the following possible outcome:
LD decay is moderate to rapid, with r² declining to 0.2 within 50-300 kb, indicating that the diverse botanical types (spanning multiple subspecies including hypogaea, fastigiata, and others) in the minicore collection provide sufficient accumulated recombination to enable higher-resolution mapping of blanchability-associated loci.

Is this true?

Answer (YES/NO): NO